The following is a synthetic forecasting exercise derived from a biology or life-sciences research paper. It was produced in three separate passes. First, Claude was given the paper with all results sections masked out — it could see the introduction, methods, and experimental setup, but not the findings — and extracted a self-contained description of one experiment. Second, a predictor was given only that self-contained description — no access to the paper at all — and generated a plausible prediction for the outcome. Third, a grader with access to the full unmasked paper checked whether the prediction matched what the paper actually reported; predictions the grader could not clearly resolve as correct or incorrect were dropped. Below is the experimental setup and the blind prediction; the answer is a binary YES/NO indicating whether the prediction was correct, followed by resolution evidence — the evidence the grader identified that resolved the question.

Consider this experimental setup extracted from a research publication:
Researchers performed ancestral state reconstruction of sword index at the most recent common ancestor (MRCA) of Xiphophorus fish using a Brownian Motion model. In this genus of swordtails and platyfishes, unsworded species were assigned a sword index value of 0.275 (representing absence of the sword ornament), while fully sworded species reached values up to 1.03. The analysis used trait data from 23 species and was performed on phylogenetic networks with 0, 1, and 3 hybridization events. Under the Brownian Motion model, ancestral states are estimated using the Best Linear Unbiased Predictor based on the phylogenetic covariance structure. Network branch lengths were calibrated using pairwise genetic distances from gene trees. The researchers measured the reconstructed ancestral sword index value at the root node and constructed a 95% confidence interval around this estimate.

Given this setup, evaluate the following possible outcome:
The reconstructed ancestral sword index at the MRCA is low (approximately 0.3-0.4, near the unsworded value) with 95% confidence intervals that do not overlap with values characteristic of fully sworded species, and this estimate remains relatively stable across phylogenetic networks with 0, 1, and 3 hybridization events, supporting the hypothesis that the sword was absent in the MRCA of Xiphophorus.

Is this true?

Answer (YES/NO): NO